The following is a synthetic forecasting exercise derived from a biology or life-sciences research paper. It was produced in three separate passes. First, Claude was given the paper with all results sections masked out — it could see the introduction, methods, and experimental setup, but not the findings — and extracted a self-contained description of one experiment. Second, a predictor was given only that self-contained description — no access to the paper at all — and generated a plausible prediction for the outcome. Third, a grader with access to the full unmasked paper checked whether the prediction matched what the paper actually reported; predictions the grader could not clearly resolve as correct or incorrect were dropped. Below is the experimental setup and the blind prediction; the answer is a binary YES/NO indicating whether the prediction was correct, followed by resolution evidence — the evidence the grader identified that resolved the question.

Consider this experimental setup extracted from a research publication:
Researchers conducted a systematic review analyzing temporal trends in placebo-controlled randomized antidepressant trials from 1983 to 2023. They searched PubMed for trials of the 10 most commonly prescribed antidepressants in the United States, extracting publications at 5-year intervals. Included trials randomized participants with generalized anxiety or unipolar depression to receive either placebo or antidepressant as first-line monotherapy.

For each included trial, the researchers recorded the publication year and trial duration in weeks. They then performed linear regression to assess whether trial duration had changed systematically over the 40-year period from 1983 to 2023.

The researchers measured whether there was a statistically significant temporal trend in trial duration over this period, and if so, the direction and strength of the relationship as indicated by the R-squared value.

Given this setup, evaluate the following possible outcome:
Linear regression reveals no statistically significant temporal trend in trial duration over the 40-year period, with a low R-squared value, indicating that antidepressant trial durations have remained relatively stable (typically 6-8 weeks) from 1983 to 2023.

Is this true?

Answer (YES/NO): NO